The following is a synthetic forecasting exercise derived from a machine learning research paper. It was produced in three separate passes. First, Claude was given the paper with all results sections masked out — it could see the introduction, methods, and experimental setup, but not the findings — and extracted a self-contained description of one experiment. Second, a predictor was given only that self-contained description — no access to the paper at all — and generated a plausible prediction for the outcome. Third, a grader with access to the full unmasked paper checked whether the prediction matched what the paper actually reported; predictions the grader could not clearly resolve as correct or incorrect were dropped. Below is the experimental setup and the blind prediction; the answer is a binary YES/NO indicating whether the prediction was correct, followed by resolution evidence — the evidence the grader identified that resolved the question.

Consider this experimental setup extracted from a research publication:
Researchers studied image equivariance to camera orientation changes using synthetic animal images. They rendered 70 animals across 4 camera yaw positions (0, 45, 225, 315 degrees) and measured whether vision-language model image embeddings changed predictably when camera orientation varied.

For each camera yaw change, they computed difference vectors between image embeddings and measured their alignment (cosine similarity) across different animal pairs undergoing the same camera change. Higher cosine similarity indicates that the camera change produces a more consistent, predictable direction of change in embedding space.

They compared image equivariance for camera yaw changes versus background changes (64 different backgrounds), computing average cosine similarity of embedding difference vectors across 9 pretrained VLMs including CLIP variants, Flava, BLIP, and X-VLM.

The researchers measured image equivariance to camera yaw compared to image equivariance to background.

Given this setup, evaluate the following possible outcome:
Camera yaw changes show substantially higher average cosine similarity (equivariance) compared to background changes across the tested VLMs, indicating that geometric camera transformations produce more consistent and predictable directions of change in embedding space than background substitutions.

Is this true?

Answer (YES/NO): NO